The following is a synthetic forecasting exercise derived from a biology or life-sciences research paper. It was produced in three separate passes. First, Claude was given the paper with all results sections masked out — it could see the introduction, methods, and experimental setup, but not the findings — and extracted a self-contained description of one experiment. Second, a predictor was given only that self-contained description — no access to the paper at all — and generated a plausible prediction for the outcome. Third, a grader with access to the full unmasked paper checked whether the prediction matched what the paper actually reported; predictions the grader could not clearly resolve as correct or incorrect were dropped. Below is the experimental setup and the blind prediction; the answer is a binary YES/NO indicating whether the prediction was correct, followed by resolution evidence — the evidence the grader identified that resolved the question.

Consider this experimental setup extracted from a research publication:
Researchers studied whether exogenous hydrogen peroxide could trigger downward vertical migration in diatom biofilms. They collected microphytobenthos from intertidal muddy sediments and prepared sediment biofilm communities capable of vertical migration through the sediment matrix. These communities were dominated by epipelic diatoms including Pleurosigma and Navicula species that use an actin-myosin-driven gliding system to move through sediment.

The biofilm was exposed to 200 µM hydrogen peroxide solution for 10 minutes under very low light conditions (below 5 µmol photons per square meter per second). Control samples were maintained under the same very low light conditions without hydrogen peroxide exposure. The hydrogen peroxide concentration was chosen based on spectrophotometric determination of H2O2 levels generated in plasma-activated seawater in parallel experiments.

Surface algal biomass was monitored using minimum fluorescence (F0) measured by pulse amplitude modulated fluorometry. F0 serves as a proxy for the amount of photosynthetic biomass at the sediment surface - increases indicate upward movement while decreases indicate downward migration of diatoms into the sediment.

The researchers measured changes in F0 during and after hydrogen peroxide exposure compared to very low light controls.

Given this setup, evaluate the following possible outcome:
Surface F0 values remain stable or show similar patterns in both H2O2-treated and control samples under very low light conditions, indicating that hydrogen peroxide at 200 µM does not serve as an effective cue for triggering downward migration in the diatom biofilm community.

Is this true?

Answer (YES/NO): NO